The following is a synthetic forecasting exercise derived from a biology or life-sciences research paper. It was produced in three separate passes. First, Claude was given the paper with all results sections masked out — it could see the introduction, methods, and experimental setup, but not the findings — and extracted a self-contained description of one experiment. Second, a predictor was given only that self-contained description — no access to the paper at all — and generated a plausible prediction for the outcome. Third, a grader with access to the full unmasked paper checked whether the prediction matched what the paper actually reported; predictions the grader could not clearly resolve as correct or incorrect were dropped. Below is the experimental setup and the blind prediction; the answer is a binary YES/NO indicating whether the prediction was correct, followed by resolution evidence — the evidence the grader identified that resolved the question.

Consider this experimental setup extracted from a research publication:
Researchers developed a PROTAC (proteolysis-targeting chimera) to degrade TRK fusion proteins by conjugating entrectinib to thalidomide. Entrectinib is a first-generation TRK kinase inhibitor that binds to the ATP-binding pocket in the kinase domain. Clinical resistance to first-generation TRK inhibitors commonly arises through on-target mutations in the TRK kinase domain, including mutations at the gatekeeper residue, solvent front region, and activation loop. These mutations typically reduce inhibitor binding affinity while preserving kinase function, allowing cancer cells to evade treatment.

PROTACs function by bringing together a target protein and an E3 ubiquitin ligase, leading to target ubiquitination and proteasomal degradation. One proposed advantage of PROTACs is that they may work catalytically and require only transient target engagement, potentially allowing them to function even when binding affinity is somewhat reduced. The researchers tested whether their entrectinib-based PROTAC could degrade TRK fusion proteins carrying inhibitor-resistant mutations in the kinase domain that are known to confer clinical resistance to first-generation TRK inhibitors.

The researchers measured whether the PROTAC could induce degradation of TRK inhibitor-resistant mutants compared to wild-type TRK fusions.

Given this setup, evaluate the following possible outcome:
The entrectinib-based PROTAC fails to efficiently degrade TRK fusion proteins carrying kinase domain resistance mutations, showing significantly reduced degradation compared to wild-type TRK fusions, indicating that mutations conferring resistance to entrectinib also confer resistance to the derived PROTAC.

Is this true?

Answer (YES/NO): YES